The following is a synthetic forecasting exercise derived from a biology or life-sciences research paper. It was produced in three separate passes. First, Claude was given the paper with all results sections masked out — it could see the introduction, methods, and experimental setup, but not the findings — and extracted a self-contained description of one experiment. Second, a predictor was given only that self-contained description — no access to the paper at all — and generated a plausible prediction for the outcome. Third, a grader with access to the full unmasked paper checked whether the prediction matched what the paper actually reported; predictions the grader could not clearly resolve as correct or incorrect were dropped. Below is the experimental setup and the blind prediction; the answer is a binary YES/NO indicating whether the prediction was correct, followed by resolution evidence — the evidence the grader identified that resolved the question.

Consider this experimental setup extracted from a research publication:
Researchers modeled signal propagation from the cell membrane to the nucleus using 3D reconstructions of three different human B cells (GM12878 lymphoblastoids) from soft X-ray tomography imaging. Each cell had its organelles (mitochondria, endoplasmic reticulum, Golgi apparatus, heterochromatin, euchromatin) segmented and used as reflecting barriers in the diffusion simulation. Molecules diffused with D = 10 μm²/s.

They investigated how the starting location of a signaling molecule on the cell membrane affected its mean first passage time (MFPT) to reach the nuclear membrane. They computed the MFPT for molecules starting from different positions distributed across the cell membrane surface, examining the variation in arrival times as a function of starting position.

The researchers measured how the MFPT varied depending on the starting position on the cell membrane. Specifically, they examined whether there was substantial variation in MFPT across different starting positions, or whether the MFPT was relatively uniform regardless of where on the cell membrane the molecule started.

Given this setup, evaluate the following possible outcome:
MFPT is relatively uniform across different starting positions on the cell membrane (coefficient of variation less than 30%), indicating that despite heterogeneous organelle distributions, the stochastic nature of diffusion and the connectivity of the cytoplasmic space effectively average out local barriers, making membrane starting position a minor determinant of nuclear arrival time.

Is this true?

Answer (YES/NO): NO